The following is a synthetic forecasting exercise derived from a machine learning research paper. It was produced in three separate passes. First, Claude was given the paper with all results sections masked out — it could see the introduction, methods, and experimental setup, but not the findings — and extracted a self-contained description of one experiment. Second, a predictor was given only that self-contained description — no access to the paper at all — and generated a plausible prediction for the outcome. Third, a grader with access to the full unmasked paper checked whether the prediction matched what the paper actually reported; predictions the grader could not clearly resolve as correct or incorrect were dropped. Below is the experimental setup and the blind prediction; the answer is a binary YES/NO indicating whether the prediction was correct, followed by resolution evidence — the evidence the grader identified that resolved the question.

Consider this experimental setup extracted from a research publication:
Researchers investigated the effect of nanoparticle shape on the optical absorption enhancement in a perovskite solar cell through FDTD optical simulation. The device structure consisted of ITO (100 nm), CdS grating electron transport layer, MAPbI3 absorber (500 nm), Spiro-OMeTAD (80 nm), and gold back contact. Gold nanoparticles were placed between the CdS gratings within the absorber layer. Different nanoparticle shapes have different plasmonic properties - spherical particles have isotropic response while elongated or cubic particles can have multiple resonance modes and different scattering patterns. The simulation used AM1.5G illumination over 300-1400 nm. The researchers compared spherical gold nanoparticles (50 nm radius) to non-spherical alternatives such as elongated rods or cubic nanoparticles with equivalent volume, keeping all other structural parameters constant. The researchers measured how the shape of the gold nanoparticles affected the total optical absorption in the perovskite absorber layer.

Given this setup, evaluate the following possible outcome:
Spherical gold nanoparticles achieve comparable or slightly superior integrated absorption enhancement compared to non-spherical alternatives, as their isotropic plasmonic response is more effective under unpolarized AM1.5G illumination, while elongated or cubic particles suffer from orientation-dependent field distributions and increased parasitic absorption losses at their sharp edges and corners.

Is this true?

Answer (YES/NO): NO